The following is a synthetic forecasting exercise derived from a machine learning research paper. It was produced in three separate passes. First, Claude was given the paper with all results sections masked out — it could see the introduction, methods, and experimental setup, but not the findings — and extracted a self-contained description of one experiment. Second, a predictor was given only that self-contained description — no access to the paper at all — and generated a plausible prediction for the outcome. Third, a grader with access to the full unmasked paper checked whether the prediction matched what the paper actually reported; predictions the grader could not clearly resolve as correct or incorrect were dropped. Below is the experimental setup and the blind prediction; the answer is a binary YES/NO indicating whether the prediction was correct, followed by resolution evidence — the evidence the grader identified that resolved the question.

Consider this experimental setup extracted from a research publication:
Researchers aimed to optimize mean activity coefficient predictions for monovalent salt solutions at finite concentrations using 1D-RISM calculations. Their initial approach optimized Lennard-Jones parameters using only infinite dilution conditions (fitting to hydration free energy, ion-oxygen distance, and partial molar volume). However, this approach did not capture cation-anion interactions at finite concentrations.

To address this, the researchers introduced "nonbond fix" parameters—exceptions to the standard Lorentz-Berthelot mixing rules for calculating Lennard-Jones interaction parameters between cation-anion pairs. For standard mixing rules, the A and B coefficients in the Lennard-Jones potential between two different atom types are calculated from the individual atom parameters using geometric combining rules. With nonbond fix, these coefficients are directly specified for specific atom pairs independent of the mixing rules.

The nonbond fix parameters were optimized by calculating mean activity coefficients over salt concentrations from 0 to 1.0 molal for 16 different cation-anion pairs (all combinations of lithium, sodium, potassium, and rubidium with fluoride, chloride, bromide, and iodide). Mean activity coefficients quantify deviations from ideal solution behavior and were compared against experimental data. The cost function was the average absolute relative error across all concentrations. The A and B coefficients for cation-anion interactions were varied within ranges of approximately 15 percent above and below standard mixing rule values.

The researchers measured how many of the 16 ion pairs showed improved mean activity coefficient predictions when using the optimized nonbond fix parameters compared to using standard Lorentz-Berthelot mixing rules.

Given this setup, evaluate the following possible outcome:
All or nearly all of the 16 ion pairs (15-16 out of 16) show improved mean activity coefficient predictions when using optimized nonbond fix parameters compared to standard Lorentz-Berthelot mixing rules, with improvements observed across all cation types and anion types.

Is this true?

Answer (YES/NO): NO